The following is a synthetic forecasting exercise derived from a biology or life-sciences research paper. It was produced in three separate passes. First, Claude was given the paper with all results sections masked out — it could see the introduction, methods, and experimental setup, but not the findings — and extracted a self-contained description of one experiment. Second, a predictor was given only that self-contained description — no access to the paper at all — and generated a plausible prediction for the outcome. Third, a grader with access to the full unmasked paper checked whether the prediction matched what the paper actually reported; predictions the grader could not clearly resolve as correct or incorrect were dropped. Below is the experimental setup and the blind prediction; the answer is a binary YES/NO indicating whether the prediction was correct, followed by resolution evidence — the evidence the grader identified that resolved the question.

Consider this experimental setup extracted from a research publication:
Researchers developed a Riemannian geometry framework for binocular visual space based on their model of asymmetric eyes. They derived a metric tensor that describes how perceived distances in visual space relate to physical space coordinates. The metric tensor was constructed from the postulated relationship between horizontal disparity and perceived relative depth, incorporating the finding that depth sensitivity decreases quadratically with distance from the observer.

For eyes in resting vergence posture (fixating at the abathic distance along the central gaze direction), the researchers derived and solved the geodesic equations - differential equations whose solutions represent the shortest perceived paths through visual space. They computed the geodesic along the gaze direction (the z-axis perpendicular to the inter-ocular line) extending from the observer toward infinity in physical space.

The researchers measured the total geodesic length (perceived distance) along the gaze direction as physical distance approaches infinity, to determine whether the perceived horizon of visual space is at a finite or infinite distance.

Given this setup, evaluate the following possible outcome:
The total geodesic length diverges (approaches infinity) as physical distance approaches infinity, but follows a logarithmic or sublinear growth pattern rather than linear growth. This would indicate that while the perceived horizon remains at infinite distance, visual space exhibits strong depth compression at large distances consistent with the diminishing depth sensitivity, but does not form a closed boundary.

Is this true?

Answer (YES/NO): NO